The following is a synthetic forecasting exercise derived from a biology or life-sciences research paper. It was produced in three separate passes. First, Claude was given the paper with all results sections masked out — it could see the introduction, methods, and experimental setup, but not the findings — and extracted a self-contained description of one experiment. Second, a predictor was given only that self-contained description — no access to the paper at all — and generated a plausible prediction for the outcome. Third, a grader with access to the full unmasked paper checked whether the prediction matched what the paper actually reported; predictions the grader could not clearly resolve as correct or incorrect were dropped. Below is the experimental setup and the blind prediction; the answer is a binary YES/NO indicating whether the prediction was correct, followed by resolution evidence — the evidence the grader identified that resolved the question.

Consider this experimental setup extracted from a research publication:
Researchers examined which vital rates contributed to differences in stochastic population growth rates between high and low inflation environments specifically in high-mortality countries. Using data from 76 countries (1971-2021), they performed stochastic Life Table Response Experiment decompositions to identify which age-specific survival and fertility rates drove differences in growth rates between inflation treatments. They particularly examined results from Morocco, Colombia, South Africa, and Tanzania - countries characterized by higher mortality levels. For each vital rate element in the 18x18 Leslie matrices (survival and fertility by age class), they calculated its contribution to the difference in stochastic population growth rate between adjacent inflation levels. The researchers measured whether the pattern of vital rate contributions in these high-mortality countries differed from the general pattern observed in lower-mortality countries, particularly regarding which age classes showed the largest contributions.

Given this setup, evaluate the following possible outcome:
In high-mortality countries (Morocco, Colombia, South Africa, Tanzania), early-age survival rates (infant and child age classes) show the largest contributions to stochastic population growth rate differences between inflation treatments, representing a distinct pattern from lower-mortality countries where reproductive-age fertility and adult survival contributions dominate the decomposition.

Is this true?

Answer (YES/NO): YES